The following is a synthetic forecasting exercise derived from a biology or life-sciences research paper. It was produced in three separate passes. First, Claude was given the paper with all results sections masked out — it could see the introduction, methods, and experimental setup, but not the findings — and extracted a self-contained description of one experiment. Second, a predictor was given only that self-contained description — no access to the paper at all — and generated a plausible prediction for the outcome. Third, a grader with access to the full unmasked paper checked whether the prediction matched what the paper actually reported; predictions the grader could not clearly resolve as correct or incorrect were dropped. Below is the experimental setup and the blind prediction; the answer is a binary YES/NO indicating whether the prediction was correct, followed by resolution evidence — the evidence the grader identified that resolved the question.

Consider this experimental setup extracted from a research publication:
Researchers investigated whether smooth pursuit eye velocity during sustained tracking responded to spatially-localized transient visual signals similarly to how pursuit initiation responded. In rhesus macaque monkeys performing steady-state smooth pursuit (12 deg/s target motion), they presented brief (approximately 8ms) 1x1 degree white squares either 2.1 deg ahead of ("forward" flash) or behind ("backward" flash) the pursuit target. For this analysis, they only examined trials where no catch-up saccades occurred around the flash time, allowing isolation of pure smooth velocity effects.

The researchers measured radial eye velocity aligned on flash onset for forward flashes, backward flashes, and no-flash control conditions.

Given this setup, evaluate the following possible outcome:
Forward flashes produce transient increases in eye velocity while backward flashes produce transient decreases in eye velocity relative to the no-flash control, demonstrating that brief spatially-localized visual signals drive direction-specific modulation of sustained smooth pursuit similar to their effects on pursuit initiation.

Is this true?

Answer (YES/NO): YES